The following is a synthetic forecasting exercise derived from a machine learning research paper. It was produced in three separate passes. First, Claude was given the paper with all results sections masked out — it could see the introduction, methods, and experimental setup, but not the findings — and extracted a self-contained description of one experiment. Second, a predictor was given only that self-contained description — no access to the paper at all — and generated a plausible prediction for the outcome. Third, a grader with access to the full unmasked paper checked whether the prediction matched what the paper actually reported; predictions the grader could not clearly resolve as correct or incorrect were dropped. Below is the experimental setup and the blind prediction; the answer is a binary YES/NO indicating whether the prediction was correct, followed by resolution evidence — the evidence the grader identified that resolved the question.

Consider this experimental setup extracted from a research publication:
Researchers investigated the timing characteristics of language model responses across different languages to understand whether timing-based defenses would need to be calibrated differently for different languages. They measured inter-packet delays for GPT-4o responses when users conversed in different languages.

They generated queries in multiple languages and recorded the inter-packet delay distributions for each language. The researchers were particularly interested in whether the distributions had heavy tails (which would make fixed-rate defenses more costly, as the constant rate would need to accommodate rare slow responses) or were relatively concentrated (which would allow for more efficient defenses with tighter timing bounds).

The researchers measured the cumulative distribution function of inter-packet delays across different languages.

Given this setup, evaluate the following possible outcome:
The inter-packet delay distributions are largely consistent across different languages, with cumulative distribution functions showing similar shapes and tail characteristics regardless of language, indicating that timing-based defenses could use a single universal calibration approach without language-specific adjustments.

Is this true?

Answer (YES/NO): NO